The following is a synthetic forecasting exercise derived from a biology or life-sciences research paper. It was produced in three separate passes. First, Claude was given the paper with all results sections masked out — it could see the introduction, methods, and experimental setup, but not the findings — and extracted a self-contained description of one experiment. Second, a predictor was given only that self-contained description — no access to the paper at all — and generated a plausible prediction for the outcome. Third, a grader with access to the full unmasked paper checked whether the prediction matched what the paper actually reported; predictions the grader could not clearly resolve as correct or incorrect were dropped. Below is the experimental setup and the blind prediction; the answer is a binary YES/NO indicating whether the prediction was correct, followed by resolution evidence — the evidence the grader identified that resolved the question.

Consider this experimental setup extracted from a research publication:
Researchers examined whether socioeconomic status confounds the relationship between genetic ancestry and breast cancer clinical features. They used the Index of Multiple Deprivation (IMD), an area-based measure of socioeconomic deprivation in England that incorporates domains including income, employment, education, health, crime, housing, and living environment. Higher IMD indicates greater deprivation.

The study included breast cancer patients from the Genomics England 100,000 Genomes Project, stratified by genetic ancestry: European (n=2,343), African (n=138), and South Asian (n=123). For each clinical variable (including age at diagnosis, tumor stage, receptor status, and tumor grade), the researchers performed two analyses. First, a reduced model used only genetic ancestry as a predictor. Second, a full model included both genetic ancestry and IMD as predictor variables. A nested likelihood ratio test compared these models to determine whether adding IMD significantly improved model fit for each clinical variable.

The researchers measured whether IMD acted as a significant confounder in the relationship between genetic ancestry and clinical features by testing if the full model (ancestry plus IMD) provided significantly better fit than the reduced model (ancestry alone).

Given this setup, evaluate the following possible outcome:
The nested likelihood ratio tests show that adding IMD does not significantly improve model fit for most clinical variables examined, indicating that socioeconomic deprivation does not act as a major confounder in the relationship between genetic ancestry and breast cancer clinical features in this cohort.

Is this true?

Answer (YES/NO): YES